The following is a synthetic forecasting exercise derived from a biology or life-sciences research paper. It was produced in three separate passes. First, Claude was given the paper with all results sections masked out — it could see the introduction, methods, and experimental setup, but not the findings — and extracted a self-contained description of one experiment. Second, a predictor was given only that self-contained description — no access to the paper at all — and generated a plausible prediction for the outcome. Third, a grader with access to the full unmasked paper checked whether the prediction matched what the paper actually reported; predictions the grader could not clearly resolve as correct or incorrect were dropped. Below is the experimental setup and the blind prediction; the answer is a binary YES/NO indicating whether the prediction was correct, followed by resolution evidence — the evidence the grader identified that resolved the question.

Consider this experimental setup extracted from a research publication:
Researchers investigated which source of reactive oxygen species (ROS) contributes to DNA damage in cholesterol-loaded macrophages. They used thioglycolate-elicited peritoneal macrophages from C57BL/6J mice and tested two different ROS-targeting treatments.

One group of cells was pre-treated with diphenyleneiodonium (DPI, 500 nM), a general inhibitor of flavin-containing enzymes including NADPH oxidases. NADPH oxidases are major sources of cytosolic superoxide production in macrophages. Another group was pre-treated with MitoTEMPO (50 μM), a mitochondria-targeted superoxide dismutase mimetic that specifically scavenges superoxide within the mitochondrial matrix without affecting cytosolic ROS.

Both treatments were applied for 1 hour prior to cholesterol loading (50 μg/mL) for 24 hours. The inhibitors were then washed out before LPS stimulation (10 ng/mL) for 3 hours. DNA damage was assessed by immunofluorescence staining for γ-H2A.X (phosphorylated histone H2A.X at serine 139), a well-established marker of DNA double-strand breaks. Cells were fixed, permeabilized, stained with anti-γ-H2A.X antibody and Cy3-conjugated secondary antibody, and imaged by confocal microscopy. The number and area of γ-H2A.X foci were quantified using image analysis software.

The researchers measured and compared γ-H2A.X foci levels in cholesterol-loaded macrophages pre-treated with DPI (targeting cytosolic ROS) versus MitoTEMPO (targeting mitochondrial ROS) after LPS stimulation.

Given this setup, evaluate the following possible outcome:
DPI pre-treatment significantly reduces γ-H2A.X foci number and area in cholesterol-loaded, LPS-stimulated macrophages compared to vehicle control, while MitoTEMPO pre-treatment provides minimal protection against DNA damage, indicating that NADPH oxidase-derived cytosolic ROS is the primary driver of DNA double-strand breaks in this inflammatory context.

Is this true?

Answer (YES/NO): NO